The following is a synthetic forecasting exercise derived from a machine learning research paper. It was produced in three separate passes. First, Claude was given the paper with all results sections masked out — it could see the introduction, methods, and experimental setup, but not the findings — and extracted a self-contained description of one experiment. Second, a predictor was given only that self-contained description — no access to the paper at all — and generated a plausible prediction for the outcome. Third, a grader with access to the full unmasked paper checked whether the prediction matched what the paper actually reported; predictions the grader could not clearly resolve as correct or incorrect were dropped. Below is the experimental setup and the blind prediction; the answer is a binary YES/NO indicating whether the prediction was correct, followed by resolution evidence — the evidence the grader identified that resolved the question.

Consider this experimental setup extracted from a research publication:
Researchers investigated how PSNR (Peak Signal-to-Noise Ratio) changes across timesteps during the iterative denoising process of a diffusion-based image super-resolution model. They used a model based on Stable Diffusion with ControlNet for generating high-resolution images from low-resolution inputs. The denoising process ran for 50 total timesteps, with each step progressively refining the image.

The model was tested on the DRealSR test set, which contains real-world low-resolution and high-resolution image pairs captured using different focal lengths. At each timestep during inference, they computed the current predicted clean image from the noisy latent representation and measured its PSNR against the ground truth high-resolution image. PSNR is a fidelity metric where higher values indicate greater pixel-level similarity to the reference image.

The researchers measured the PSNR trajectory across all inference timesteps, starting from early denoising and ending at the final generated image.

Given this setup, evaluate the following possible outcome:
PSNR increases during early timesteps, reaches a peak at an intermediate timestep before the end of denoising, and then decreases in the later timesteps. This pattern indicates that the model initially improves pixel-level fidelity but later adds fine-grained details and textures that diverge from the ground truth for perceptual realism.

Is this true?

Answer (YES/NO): YES